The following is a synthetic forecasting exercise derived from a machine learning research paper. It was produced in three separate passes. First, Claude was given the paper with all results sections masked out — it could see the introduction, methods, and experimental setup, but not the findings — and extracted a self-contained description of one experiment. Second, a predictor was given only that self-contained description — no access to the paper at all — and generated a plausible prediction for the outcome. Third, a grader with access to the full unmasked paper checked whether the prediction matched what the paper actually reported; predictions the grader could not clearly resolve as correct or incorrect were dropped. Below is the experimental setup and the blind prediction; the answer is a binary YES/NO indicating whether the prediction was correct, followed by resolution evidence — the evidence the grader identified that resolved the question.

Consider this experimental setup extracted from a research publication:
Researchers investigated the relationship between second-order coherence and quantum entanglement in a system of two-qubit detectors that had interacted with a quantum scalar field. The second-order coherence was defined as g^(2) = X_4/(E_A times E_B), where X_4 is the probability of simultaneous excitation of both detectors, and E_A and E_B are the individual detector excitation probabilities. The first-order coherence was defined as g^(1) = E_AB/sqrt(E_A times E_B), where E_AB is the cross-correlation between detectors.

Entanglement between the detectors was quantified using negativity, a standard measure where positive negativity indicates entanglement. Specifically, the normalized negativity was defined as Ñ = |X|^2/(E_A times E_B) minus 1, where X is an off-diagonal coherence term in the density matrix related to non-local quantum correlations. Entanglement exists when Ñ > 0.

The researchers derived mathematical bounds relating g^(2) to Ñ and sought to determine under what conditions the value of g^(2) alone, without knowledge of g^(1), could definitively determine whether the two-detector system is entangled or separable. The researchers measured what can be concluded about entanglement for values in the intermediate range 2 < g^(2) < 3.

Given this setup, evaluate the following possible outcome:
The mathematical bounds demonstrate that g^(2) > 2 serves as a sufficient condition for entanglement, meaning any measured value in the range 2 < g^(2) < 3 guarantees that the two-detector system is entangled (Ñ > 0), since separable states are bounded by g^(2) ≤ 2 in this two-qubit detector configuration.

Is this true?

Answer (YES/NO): NO